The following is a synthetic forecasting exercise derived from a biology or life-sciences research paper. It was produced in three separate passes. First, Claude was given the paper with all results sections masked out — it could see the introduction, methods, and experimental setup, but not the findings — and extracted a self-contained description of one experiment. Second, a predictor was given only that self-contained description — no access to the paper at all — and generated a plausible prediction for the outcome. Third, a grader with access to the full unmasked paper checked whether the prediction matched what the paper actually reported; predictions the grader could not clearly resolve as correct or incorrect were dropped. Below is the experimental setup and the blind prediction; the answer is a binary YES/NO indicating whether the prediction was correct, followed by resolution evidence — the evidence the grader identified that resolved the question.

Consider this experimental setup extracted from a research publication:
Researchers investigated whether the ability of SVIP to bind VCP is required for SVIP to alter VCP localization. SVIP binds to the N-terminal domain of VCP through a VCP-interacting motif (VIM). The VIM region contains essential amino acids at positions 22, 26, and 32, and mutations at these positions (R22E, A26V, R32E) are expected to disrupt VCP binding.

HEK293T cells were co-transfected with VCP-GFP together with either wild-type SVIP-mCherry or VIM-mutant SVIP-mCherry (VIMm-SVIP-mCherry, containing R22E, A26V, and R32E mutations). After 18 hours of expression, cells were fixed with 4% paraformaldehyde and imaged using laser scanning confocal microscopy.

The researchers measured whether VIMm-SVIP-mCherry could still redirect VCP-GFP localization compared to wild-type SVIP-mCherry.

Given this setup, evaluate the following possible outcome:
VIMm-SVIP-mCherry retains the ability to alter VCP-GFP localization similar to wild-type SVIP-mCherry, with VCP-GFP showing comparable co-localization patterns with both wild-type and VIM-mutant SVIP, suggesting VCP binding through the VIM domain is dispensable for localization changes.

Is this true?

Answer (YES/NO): NO